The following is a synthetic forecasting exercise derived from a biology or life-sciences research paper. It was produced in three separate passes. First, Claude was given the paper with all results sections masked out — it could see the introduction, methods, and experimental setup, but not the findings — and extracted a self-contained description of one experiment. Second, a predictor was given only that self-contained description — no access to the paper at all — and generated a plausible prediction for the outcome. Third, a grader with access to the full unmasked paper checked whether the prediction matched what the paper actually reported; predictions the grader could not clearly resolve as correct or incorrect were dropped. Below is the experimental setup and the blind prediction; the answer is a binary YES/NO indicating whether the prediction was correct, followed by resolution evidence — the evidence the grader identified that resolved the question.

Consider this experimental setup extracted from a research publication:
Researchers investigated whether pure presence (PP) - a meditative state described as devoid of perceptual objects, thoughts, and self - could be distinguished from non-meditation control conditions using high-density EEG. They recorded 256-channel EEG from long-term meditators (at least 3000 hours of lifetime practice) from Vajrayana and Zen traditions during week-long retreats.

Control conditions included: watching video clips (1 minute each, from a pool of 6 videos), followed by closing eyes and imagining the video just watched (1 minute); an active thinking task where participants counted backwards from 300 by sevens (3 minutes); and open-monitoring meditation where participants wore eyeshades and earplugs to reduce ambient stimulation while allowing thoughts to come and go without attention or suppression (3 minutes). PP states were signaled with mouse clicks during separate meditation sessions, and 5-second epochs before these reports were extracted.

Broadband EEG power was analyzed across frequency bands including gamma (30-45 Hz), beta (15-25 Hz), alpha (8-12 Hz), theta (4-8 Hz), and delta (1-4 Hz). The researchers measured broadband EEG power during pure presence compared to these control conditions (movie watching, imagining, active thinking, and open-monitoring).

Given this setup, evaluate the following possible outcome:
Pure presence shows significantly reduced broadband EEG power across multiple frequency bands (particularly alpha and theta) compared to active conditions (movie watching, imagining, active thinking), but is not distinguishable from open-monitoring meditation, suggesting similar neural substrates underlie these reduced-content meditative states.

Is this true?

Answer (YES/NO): NO